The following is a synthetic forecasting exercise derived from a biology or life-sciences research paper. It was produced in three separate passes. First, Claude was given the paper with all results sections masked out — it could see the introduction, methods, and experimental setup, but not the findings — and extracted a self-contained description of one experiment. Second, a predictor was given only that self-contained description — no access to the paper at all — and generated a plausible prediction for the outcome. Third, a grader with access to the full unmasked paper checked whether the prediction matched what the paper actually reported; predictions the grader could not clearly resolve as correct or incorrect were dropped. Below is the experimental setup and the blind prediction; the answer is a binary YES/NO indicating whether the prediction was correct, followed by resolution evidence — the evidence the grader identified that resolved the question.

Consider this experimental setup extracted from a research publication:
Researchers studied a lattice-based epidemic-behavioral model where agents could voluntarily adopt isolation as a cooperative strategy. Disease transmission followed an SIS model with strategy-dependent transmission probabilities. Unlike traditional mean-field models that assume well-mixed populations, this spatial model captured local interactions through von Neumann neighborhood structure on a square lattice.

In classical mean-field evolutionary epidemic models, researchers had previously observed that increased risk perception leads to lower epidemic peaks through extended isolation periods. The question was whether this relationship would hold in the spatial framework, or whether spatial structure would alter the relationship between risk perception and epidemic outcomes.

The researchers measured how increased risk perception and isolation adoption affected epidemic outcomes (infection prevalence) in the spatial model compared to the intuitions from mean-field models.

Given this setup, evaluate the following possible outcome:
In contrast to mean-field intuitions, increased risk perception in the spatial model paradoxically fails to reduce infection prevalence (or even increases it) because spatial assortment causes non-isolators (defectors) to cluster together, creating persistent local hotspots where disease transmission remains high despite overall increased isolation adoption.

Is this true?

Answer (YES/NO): NO